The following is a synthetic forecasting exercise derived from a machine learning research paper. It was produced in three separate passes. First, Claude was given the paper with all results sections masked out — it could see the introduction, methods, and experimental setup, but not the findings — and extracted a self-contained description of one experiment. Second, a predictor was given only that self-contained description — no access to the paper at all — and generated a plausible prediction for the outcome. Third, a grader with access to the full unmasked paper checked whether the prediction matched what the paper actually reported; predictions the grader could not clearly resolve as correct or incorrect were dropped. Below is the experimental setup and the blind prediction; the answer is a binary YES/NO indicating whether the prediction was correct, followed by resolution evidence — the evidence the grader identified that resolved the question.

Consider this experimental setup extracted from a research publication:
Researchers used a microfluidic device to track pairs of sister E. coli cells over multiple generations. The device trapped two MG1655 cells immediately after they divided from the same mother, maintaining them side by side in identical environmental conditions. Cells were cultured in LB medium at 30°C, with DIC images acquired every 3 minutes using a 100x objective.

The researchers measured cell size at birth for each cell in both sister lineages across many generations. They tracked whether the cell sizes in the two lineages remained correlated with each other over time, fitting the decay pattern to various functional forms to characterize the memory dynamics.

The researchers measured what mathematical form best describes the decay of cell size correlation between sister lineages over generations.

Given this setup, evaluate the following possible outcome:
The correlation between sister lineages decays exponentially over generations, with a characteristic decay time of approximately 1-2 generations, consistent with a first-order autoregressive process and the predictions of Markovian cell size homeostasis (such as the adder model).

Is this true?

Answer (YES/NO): NO